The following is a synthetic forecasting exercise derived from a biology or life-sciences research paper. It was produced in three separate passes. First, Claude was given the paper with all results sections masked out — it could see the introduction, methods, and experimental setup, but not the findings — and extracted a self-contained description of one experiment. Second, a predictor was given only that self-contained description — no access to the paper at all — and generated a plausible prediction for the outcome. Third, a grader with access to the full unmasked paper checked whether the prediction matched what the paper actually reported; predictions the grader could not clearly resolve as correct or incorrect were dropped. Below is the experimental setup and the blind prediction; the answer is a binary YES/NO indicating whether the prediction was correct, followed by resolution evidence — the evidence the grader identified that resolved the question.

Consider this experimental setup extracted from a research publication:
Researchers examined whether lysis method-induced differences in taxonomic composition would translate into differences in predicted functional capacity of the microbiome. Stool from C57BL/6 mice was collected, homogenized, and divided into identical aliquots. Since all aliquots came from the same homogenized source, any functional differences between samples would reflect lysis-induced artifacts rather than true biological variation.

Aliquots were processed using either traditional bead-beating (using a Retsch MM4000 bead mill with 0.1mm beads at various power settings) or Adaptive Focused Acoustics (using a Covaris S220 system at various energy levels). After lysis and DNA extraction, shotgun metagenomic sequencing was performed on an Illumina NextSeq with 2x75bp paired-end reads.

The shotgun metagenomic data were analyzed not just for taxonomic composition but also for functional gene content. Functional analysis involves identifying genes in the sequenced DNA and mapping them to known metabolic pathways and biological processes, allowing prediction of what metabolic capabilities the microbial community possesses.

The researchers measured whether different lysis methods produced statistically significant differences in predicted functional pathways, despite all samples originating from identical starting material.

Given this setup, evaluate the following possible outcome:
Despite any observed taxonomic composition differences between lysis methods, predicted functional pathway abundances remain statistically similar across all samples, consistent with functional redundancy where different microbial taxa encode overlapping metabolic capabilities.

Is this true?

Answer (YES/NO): NO